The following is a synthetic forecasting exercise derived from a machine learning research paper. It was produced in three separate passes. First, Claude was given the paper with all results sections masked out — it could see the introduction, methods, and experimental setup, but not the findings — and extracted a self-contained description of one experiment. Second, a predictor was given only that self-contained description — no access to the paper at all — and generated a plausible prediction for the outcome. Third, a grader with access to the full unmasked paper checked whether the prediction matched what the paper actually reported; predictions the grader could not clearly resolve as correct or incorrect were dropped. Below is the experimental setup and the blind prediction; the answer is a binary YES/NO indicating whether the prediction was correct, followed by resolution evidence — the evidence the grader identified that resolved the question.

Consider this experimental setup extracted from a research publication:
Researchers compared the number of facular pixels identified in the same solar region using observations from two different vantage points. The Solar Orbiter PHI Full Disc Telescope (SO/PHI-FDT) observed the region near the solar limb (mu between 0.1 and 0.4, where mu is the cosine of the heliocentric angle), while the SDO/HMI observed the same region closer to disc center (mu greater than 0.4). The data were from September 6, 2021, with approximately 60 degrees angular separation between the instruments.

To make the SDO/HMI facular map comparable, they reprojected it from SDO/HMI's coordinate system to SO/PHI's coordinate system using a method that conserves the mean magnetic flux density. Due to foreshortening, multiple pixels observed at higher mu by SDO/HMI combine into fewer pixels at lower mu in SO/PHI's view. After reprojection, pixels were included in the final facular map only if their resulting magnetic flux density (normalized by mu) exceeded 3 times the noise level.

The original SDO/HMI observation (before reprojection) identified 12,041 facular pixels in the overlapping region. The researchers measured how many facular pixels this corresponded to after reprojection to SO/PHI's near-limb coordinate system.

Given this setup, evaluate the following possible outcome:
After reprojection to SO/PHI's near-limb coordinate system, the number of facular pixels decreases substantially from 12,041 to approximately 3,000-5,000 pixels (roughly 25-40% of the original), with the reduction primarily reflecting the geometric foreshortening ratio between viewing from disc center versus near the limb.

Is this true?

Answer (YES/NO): NO